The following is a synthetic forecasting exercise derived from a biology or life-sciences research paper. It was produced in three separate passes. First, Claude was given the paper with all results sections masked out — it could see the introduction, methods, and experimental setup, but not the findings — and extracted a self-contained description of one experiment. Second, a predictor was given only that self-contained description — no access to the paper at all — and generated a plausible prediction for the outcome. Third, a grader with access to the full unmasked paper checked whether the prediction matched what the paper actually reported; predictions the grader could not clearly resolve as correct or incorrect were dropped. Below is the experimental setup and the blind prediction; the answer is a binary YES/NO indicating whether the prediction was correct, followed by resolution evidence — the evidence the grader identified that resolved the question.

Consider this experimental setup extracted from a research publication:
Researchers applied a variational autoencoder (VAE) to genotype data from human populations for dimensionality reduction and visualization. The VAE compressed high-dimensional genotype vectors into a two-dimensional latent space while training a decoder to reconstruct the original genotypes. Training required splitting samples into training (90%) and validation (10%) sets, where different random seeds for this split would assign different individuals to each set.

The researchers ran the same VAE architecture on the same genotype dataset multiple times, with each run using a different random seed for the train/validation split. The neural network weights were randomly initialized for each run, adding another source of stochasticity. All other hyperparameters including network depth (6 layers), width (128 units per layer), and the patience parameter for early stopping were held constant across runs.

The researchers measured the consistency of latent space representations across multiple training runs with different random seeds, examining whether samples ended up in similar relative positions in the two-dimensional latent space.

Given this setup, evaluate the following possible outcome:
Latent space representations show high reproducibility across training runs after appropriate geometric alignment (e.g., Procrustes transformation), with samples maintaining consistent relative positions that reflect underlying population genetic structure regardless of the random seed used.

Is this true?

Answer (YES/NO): NO